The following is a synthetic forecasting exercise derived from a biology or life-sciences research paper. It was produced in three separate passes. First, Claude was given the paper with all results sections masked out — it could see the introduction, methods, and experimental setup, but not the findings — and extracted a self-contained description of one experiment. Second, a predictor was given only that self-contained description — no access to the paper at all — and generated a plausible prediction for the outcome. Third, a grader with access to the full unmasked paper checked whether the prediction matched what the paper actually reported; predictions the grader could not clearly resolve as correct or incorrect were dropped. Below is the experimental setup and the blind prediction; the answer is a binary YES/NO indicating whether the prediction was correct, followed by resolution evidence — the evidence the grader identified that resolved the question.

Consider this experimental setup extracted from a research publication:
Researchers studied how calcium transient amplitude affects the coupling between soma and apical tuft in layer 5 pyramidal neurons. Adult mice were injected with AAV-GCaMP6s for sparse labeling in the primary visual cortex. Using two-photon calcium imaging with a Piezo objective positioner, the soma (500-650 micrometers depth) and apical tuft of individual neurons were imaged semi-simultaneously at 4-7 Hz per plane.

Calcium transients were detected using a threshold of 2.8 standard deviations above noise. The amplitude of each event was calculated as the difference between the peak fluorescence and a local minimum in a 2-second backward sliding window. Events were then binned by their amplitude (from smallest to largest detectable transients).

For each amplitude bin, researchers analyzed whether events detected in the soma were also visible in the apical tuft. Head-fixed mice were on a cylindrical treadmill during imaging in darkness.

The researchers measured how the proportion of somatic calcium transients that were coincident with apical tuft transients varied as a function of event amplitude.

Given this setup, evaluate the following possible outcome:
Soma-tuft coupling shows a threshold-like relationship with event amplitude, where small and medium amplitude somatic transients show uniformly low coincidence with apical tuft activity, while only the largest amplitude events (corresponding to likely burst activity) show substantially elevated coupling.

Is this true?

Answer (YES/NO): NO